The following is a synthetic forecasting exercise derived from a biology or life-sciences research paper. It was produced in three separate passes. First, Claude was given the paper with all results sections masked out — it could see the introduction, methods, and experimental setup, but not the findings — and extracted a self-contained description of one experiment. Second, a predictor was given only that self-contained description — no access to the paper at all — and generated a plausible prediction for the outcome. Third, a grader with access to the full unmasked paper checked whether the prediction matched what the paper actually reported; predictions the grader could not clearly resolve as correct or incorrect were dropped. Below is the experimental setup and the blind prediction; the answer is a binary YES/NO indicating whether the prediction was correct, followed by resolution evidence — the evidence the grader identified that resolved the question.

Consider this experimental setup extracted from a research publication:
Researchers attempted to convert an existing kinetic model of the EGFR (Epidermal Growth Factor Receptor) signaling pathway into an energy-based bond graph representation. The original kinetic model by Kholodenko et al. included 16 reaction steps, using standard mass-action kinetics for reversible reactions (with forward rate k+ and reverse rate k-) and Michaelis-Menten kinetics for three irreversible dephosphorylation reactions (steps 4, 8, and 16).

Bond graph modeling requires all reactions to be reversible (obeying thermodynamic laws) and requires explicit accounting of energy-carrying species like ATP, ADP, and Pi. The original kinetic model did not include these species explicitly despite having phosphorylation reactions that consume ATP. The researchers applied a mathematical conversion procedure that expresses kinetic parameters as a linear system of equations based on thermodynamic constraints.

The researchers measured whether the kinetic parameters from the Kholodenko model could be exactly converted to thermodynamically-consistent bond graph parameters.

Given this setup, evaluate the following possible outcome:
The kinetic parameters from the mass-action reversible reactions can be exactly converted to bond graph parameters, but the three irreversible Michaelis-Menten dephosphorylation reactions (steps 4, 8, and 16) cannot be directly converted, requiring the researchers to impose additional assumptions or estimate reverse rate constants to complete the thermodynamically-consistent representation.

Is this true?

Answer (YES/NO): NO